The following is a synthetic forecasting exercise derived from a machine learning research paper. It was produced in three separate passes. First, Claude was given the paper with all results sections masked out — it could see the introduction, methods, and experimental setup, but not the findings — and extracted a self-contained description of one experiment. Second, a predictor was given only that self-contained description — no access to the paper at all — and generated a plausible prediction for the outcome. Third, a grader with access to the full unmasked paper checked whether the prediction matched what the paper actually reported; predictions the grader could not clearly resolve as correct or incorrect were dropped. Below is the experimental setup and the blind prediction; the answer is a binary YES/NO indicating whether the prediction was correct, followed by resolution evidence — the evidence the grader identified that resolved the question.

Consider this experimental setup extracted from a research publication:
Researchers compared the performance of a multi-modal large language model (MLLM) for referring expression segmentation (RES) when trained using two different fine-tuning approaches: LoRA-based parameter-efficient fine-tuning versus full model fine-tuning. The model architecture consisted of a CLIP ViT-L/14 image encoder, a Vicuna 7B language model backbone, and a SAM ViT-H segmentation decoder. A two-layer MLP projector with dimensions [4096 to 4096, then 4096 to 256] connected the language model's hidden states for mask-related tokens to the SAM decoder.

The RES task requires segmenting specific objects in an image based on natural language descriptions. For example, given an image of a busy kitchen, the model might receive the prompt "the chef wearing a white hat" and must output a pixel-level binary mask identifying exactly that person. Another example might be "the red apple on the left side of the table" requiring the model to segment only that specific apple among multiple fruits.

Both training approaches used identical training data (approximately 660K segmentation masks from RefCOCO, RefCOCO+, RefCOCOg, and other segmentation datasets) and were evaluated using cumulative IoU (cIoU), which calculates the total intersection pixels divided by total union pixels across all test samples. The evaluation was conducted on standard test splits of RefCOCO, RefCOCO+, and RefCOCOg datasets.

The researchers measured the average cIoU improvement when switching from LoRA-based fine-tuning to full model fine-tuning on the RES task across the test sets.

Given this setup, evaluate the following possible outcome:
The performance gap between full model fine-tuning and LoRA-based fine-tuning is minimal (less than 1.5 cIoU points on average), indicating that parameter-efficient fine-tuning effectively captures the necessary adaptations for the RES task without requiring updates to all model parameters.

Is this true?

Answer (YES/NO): NO